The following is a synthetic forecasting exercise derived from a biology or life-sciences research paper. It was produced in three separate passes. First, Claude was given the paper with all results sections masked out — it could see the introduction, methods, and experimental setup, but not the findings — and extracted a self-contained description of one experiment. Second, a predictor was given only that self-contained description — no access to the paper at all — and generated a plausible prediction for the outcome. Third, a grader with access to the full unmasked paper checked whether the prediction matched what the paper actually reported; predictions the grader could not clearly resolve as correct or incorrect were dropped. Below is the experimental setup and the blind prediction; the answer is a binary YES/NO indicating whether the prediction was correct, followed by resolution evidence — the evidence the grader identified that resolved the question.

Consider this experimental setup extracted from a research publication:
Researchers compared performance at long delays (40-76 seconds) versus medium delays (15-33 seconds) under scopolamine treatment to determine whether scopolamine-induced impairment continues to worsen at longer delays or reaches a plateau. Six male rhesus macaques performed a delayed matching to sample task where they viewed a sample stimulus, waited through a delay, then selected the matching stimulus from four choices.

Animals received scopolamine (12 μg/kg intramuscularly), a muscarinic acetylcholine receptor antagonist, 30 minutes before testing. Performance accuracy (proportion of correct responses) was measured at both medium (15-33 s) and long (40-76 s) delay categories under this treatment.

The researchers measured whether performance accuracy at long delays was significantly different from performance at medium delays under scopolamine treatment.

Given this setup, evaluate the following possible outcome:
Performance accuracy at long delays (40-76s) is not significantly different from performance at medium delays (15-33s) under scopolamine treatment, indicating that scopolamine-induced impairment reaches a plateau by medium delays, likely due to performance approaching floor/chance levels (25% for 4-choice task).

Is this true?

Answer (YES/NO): YES